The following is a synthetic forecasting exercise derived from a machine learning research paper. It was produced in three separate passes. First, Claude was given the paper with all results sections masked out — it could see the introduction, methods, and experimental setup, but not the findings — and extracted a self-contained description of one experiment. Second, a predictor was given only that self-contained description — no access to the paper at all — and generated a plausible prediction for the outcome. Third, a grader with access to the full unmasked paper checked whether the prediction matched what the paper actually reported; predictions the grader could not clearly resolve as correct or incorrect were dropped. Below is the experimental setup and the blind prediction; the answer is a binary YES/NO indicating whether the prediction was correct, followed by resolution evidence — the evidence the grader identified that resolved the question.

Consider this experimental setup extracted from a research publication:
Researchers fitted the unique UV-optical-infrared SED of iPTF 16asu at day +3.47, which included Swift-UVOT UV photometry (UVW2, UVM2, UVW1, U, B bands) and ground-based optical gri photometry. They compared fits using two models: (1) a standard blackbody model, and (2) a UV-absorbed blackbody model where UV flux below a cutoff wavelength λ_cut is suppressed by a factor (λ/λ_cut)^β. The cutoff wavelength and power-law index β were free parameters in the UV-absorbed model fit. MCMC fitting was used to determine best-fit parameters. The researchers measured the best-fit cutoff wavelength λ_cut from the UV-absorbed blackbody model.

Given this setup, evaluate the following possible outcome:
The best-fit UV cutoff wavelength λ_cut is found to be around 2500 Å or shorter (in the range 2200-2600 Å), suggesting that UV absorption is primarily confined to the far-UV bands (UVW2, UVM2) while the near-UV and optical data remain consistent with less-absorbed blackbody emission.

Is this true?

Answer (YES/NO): NO